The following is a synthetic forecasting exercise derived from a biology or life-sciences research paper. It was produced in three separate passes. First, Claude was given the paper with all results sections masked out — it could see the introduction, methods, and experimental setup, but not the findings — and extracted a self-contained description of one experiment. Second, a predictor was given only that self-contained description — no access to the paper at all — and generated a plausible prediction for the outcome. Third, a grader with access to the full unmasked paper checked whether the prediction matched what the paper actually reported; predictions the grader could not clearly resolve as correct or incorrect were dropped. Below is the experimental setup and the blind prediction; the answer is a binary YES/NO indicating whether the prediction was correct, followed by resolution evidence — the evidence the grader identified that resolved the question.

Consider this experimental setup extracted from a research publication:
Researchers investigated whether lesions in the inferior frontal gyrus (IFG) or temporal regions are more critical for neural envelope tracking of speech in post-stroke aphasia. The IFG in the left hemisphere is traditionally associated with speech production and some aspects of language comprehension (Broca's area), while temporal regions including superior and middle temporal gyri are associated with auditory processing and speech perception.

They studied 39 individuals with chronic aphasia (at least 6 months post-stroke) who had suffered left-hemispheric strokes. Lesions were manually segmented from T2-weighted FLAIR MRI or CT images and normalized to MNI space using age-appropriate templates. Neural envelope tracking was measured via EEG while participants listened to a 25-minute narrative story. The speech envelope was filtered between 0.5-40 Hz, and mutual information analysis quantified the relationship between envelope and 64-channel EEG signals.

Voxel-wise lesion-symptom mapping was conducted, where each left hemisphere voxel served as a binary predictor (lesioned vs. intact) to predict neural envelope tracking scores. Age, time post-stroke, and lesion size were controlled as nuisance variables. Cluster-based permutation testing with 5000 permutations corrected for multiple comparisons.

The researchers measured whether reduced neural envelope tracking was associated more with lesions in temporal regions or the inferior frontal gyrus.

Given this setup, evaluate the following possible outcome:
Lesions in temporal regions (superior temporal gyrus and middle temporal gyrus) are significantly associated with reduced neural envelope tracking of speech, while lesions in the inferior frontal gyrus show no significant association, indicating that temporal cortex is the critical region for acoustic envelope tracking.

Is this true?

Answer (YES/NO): NO